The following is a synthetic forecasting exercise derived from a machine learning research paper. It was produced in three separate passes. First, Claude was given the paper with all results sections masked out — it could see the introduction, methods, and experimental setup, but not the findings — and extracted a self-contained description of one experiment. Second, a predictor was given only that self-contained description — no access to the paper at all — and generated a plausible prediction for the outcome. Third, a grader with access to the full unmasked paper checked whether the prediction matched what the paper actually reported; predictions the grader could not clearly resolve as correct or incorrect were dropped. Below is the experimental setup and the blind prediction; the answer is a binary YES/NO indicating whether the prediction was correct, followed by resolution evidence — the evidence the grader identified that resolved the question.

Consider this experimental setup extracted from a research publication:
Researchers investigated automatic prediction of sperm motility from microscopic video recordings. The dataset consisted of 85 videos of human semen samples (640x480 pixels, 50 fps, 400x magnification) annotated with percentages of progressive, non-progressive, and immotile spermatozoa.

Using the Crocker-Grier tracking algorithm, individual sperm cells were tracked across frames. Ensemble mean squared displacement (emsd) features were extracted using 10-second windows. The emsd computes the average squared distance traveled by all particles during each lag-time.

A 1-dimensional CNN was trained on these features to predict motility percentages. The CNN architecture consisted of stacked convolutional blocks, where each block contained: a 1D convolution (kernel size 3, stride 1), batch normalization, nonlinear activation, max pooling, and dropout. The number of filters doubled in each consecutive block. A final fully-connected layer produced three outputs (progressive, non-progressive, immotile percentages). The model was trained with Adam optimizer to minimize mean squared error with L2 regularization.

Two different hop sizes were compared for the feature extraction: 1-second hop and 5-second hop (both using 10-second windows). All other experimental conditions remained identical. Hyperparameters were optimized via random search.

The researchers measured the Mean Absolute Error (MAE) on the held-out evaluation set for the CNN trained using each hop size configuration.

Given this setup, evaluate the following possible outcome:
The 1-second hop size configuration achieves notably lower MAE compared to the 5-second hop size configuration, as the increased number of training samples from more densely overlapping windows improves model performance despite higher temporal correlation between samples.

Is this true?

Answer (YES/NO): NO